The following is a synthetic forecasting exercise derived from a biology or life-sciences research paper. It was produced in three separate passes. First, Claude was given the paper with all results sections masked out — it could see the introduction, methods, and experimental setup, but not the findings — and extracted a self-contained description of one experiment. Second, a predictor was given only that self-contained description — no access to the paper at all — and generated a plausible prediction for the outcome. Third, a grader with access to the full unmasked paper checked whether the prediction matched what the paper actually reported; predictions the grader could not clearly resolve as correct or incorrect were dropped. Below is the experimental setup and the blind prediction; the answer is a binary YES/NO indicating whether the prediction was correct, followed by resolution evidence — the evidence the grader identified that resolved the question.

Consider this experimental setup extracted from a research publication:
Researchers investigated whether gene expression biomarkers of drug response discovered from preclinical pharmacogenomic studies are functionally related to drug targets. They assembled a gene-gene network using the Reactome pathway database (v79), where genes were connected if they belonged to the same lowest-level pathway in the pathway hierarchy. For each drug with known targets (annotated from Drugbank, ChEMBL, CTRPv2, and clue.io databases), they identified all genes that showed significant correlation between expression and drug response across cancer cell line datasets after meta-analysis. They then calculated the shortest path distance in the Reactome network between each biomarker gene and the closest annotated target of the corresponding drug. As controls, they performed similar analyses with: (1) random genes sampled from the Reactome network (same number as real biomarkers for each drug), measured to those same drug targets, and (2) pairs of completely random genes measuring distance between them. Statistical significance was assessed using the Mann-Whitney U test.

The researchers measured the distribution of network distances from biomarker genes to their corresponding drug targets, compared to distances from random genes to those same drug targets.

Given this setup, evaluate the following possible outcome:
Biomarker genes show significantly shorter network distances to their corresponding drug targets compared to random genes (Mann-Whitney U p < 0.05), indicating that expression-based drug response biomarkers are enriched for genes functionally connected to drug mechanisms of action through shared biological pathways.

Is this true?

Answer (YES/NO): YES